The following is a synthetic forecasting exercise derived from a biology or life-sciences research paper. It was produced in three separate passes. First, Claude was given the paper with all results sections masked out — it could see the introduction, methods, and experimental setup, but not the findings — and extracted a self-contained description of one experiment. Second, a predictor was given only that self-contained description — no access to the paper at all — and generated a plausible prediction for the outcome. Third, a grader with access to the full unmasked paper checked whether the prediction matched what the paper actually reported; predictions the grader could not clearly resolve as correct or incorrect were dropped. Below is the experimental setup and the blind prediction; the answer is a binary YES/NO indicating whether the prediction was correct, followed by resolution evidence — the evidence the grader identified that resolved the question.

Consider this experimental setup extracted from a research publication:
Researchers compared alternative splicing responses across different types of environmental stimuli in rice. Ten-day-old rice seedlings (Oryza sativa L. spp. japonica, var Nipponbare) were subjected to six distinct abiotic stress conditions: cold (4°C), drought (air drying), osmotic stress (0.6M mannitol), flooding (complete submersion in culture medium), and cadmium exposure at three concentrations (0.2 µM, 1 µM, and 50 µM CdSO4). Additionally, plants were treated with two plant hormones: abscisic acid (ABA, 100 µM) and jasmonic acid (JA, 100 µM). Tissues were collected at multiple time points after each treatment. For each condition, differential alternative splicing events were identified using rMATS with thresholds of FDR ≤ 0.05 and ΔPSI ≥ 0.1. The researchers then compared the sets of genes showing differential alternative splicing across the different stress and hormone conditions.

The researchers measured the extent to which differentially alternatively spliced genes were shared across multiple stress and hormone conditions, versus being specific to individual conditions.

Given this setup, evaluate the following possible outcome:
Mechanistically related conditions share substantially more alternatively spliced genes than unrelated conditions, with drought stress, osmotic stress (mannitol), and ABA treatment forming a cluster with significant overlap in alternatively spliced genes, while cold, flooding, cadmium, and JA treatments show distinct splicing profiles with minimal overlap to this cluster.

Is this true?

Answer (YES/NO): NO